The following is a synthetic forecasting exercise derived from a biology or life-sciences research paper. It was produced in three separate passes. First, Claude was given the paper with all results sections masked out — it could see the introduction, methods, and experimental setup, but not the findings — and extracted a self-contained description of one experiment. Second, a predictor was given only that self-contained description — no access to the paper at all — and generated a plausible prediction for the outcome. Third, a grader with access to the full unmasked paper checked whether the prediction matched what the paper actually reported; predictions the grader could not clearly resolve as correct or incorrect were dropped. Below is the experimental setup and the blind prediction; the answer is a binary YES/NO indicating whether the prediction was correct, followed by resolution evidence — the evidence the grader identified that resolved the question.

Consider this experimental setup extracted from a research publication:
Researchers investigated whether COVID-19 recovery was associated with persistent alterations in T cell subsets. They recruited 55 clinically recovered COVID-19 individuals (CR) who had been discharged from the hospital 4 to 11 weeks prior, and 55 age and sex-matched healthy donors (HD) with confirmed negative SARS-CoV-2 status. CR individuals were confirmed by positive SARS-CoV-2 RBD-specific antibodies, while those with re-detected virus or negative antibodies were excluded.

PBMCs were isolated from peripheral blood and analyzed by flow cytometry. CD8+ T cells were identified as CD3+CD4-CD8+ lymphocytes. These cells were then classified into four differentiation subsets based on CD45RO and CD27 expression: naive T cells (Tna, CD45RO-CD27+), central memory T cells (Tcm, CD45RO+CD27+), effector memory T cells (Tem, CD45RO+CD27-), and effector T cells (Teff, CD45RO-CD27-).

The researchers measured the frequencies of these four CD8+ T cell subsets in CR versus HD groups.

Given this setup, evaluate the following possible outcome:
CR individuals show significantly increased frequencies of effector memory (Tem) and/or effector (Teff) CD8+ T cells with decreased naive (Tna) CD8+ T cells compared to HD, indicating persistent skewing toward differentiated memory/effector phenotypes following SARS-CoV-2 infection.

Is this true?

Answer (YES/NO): YES